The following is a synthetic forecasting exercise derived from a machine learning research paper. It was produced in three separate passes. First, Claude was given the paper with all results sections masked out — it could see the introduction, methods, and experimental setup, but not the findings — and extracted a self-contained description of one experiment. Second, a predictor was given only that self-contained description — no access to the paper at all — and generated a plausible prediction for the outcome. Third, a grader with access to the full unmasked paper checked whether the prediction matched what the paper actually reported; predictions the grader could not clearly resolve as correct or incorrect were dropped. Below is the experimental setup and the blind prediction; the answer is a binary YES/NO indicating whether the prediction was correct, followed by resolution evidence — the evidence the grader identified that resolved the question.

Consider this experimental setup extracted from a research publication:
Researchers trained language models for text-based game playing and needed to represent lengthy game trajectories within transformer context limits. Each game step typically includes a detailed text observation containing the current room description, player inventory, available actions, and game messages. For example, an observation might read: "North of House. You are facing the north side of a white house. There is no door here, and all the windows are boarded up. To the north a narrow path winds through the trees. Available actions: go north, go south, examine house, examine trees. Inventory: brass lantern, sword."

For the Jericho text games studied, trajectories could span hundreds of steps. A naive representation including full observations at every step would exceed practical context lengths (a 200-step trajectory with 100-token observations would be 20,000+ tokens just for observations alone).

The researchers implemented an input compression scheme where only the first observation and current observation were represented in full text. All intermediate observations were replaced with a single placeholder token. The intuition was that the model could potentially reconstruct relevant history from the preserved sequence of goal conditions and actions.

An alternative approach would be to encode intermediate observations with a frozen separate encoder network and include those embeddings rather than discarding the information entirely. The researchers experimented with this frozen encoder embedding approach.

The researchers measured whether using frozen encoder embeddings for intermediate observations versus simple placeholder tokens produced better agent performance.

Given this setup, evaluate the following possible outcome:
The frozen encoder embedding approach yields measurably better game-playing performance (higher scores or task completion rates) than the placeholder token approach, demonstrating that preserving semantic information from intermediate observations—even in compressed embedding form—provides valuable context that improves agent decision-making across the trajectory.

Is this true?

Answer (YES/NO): NO